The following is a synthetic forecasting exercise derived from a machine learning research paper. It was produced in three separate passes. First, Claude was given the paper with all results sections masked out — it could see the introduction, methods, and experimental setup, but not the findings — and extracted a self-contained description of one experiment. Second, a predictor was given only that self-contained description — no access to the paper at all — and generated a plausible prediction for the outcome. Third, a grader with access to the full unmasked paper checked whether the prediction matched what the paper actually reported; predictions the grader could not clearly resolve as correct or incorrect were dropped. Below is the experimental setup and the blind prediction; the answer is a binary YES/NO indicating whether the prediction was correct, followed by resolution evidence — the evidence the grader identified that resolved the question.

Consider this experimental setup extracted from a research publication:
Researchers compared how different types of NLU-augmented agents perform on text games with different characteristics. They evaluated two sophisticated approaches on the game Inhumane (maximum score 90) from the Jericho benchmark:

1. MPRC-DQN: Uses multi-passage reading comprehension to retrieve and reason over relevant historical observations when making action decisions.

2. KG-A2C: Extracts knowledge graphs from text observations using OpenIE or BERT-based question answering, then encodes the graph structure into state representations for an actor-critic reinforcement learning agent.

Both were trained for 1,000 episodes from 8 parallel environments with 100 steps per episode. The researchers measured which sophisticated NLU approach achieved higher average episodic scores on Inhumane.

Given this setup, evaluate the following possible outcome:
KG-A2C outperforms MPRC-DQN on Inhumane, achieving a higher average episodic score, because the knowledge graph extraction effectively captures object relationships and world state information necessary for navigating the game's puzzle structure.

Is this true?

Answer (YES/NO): NO